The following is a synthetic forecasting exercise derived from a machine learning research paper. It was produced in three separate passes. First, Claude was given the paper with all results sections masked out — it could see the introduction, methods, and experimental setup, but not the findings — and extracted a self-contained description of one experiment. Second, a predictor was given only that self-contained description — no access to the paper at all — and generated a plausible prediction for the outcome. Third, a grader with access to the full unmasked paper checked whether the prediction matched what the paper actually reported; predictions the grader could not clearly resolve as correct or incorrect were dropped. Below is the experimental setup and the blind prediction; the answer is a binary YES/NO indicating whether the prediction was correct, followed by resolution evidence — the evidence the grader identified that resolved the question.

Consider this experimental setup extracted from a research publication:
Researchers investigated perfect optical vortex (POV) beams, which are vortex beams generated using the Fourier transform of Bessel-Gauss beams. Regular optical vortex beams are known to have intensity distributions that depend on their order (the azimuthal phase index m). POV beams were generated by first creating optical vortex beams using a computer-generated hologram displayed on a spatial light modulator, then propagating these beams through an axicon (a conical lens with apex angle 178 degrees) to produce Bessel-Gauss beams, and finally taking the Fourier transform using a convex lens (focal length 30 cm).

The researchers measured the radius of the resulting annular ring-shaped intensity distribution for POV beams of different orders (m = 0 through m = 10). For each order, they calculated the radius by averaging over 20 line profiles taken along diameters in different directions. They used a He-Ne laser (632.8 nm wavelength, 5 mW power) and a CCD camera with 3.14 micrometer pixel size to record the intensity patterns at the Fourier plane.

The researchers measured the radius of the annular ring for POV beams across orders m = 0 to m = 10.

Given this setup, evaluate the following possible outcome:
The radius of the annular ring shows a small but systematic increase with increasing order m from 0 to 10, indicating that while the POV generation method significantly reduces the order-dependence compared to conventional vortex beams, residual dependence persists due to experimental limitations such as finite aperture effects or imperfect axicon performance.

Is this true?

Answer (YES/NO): NO